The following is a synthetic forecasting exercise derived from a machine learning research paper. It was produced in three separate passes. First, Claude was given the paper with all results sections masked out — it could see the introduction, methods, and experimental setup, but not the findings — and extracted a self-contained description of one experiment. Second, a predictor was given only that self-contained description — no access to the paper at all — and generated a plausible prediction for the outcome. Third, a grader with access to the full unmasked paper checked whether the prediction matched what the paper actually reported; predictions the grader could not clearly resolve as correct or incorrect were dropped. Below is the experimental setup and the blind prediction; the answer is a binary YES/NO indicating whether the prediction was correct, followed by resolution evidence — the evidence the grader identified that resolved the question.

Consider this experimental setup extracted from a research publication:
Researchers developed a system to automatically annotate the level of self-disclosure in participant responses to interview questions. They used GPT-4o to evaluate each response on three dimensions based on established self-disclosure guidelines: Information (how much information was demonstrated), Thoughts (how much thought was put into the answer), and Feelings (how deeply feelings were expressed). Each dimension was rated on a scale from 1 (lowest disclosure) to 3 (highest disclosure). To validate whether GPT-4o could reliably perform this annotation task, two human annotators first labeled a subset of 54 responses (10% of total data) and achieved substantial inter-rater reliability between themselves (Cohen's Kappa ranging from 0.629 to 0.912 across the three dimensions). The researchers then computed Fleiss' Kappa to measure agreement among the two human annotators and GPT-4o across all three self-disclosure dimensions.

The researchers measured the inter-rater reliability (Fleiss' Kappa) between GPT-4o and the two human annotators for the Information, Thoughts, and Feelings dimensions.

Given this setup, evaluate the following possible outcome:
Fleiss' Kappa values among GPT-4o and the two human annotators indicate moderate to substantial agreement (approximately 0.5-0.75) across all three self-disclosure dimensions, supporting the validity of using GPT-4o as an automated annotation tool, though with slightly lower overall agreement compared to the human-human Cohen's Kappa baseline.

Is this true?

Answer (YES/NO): YES